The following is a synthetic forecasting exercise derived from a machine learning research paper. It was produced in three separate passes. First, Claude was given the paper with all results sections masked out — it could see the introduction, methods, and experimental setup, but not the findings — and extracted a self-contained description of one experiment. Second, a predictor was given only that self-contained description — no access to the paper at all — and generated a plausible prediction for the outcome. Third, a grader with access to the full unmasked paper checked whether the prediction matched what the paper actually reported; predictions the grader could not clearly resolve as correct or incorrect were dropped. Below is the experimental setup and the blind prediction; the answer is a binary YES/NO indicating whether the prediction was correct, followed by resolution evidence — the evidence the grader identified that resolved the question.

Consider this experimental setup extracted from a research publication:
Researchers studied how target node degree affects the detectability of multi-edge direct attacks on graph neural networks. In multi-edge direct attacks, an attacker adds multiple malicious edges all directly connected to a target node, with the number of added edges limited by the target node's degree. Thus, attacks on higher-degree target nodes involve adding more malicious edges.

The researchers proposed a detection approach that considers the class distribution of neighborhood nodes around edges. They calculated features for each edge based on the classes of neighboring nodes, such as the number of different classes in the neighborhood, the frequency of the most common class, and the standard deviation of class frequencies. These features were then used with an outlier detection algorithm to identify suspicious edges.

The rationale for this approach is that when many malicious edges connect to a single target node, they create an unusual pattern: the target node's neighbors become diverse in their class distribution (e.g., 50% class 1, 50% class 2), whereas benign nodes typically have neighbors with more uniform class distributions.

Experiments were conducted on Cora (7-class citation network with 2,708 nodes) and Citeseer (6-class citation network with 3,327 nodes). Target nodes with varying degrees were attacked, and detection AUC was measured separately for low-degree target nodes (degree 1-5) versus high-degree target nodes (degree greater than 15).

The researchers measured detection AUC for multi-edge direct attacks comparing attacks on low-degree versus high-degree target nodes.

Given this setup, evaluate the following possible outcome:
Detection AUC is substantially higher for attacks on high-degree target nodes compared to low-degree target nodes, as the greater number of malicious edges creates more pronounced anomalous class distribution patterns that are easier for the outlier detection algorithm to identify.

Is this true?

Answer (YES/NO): YES